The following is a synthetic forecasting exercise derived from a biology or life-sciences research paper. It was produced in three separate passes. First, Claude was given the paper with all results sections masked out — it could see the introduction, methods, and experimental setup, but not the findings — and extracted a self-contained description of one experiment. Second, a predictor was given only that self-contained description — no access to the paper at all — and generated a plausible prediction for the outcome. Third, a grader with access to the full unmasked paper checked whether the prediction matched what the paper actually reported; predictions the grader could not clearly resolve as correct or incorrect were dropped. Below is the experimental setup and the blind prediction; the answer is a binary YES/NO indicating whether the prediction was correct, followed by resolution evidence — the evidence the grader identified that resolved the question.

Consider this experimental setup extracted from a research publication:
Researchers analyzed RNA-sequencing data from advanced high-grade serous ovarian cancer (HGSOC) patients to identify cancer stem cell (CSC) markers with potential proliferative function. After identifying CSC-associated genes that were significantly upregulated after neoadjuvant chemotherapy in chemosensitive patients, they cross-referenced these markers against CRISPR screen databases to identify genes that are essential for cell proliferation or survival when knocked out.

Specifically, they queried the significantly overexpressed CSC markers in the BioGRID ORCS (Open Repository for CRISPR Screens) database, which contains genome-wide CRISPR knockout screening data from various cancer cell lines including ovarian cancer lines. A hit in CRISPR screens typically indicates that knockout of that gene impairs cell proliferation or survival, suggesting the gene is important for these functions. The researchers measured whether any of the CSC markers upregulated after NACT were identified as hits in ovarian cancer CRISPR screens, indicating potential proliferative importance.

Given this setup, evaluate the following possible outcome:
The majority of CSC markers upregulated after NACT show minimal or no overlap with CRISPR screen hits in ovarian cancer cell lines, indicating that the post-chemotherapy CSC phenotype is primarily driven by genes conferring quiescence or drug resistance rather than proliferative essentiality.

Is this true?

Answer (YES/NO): NO